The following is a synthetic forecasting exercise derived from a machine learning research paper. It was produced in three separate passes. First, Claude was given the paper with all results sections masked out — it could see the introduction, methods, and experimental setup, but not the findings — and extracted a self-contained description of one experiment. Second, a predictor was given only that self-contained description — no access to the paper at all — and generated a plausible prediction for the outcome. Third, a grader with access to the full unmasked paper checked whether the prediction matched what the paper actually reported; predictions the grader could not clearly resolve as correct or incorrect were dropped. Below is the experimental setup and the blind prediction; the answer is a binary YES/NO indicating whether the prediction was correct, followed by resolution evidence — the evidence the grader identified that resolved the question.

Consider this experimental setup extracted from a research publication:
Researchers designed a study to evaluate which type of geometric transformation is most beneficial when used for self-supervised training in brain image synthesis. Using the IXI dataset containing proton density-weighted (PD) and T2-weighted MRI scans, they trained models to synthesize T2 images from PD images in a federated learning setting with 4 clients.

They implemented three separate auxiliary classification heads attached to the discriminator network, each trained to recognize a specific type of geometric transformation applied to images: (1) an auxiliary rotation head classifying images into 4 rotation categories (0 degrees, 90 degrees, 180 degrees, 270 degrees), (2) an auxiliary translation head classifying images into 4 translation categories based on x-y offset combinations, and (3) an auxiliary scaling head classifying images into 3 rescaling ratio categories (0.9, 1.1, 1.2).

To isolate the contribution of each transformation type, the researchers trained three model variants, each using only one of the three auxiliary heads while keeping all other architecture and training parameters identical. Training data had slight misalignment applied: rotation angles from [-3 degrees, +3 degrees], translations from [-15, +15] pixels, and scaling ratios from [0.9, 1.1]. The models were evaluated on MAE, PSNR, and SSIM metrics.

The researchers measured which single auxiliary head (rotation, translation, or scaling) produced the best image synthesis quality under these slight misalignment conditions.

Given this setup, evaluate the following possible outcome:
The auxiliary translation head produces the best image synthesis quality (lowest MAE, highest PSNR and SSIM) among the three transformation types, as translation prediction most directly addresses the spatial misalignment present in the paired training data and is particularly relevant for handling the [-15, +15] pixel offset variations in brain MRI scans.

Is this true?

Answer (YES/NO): NO